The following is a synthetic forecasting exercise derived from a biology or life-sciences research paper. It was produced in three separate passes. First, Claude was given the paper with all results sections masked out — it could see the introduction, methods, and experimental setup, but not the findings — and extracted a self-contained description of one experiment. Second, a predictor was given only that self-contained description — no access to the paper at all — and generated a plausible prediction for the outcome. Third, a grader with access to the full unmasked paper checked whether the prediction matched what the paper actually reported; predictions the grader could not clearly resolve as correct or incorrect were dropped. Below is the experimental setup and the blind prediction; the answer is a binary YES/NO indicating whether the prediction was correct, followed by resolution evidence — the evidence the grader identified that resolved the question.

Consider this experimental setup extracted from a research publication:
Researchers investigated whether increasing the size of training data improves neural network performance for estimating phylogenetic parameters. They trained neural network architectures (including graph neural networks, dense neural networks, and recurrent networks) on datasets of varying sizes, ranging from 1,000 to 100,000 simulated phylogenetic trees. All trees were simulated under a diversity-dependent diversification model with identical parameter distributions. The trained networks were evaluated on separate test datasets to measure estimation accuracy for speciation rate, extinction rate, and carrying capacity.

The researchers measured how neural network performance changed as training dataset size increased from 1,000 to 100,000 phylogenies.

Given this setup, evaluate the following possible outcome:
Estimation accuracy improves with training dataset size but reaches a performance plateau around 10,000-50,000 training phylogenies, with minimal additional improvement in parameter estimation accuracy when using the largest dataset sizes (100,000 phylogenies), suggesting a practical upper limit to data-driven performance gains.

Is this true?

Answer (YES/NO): NO